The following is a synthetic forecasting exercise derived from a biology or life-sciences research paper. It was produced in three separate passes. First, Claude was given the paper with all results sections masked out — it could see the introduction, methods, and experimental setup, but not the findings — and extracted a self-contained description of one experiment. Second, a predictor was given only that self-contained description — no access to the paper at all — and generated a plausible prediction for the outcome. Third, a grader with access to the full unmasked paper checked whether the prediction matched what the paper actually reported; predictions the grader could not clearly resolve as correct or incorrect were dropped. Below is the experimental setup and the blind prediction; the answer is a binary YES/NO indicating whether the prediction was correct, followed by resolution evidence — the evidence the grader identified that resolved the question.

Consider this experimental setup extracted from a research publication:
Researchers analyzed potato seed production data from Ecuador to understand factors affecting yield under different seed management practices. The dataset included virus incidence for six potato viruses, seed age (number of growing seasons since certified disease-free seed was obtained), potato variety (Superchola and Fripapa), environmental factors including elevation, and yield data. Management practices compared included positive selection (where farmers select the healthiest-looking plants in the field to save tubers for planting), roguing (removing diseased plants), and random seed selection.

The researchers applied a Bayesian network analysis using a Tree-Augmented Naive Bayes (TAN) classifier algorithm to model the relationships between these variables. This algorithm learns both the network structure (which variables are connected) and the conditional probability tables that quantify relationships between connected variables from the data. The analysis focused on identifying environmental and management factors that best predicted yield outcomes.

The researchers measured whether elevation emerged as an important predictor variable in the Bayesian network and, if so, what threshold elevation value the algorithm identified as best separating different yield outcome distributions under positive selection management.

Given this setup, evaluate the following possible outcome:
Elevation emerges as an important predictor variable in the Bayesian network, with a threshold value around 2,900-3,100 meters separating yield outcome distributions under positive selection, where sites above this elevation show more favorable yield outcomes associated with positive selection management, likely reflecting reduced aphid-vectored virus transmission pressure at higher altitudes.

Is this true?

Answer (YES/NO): NO